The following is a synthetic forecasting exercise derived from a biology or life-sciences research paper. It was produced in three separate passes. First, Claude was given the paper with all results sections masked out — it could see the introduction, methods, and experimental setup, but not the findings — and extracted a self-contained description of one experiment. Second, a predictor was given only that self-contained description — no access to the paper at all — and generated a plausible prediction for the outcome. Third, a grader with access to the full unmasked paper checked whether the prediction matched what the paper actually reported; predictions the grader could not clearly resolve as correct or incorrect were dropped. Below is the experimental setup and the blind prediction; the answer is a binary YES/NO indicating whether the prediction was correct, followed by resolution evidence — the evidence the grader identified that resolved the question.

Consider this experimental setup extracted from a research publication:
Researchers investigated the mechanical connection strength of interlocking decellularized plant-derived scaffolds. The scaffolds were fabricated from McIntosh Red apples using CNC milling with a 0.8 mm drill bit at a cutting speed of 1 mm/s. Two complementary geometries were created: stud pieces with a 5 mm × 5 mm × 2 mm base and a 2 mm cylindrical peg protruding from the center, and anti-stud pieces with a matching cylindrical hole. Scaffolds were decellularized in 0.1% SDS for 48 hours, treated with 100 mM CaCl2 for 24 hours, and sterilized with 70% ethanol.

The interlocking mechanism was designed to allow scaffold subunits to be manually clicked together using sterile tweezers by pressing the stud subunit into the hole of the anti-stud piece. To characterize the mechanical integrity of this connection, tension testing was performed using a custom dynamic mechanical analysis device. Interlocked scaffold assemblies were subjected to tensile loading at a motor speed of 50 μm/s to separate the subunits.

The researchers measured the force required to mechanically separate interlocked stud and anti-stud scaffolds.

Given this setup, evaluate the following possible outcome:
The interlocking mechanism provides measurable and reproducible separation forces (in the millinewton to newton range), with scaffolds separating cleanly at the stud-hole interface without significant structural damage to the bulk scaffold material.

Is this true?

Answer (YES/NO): YES